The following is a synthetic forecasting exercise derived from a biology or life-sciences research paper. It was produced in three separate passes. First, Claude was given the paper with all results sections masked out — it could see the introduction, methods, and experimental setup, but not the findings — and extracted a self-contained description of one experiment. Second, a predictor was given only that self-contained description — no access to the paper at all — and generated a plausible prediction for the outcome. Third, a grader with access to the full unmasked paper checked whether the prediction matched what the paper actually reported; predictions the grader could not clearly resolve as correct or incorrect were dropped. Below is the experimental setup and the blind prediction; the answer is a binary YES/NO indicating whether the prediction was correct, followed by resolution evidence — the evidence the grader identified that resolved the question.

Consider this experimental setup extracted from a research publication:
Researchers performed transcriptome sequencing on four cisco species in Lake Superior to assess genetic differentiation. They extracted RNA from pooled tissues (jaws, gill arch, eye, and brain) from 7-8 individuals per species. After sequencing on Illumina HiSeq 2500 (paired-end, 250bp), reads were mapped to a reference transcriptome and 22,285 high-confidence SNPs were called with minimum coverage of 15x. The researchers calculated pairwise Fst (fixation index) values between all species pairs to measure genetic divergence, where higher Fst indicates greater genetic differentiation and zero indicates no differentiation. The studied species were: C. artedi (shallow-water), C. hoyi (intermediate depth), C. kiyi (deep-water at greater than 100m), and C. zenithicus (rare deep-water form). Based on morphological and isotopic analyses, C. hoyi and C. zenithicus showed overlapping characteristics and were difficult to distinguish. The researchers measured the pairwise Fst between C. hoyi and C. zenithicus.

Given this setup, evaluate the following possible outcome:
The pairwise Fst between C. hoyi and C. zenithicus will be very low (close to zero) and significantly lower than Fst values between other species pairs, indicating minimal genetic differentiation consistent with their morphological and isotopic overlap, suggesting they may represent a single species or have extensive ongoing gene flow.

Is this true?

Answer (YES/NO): YES